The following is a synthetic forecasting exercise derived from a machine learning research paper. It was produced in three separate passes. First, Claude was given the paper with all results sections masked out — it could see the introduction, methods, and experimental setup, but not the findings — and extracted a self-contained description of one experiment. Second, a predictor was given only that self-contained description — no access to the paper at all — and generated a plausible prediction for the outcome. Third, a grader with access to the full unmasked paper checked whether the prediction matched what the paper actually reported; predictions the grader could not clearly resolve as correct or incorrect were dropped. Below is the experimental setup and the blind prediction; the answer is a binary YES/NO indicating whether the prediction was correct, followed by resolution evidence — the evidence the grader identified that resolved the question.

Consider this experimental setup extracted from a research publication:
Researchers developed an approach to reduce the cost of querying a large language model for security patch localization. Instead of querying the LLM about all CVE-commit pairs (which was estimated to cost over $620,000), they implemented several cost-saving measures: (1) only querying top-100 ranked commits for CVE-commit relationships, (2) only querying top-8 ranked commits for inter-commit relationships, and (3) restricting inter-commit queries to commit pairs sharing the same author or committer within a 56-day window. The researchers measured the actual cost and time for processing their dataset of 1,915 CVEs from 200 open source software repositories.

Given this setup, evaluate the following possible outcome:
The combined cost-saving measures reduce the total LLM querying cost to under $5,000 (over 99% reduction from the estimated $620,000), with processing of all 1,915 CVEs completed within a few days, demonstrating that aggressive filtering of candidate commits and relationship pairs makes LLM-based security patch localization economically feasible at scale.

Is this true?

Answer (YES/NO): YES